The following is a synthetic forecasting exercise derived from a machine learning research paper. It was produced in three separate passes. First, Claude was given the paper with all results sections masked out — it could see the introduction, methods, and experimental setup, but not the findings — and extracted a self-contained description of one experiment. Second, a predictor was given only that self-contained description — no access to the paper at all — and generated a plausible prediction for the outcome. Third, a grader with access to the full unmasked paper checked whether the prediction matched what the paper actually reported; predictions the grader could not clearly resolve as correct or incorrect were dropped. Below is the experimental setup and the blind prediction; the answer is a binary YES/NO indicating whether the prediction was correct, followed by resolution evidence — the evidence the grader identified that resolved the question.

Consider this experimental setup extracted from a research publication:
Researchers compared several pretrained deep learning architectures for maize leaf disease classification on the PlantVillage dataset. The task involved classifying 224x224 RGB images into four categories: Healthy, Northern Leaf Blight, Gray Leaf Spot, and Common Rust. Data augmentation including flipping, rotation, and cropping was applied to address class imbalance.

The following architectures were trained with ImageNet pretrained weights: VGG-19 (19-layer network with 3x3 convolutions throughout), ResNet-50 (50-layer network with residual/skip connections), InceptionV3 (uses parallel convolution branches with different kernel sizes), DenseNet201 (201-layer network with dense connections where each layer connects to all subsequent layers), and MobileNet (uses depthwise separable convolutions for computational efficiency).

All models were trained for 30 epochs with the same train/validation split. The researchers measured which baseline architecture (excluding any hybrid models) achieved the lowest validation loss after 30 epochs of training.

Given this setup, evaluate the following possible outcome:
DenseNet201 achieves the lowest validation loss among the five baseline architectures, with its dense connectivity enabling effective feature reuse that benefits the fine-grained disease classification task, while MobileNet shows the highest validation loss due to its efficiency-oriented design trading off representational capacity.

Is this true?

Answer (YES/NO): NO